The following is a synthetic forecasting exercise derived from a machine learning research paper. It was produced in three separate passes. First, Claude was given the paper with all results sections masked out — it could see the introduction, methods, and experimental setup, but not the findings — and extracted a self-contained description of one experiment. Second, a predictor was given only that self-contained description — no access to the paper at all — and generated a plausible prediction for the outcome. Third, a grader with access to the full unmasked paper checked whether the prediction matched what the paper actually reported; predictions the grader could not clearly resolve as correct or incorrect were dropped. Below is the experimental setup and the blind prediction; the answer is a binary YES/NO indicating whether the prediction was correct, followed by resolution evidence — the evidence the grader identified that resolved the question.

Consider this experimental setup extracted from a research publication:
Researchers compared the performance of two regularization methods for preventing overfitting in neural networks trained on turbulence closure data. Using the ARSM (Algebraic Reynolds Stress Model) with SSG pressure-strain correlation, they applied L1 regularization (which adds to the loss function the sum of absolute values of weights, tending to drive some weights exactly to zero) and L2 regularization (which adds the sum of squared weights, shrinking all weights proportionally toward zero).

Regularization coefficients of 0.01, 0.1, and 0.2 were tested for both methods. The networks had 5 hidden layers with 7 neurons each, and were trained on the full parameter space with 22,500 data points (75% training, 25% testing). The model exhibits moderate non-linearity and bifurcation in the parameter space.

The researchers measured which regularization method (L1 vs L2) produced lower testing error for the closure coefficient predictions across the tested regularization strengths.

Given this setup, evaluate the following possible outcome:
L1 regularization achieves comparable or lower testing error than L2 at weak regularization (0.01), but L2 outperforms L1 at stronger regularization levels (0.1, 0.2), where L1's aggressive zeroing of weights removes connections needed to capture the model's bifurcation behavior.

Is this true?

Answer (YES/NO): NO